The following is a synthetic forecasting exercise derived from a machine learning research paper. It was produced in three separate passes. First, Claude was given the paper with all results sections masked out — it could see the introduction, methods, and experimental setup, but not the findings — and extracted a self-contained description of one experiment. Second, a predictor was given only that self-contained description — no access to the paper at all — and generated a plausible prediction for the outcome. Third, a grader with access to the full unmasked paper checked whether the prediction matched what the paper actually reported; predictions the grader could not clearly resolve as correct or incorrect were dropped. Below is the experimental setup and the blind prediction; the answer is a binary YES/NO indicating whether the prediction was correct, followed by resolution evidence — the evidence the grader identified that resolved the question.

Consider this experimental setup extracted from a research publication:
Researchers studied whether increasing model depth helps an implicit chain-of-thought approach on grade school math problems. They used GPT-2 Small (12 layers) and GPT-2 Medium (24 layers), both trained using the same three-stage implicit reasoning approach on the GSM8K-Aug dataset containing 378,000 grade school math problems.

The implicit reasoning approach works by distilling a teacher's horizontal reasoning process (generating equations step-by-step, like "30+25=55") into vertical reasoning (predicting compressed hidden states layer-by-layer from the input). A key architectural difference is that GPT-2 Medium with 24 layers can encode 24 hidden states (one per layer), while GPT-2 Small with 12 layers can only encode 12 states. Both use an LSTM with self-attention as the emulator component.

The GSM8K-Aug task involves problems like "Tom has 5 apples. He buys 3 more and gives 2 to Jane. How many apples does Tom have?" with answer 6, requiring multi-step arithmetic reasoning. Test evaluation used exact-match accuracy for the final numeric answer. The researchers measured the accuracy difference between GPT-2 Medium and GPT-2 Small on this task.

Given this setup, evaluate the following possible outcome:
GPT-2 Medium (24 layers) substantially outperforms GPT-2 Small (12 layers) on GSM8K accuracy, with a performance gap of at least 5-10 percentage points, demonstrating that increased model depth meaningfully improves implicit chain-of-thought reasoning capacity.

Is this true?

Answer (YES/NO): NO